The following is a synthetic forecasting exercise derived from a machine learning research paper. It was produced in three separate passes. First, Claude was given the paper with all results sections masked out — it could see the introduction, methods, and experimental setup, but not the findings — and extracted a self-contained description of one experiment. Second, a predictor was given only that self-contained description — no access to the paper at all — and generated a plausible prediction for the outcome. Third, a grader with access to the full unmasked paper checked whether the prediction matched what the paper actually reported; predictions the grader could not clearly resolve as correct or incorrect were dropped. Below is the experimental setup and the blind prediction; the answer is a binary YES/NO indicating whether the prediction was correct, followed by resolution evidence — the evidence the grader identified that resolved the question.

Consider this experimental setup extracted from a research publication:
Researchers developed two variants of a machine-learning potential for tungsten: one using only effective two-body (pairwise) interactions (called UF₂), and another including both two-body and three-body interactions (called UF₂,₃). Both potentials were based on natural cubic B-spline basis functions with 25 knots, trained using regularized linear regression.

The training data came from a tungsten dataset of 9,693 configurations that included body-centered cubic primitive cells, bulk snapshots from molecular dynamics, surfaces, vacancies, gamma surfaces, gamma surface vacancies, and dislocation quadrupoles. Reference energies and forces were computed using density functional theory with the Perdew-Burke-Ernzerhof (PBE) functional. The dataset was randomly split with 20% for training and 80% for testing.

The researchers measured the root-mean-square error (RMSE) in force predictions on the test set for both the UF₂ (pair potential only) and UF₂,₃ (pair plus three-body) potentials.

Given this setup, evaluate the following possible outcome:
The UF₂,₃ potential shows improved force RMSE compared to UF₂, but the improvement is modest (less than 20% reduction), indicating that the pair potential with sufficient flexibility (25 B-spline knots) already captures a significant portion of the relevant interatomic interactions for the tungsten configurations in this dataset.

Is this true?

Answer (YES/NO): NO